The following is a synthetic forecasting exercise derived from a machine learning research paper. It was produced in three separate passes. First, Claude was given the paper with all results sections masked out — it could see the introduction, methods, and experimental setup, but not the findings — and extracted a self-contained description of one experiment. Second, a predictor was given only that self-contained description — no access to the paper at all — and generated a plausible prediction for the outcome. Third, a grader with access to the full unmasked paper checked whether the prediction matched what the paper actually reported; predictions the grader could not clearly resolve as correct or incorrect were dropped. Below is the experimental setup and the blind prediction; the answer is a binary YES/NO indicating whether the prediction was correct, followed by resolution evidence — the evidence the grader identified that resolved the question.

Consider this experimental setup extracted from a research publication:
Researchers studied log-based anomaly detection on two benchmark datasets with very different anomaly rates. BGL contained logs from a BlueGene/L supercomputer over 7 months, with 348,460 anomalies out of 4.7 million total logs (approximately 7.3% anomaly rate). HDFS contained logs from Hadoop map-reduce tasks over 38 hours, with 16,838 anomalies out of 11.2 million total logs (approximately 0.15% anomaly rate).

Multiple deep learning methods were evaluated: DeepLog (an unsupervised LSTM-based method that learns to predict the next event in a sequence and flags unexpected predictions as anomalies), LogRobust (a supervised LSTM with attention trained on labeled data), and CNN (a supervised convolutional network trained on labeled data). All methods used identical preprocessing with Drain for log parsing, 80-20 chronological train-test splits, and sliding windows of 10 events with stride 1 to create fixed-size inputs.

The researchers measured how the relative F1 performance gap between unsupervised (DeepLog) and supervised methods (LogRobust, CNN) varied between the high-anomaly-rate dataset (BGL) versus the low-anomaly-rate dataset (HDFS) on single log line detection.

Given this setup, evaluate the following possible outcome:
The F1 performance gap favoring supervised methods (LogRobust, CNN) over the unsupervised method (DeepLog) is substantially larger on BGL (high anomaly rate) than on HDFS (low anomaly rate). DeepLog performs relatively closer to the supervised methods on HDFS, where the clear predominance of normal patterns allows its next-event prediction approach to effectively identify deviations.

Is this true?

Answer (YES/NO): NO